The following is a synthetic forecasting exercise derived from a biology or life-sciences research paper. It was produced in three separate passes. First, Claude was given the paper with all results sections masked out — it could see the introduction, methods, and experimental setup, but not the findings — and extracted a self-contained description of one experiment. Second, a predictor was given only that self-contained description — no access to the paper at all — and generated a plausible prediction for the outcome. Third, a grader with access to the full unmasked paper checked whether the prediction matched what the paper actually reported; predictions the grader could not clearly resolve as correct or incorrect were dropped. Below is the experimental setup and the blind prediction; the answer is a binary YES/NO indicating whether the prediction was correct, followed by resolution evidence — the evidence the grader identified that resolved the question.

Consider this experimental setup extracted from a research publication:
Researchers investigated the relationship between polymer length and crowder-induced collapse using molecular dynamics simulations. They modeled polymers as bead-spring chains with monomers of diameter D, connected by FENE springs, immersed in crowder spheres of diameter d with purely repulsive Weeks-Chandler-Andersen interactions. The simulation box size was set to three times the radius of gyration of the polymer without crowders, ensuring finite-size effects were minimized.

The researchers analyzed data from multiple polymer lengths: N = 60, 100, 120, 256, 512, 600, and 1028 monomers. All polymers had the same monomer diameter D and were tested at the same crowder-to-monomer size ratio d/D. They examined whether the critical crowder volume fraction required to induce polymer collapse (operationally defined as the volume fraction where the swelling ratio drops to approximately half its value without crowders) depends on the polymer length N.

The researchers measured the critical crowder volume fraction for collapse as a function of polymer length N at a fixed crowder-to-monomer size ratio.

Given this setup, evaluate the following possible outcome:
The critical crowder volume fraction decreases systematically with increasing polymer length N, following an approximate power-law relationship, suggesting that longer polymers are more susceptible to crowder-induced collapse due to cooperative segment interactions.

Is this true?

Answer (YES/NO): NO